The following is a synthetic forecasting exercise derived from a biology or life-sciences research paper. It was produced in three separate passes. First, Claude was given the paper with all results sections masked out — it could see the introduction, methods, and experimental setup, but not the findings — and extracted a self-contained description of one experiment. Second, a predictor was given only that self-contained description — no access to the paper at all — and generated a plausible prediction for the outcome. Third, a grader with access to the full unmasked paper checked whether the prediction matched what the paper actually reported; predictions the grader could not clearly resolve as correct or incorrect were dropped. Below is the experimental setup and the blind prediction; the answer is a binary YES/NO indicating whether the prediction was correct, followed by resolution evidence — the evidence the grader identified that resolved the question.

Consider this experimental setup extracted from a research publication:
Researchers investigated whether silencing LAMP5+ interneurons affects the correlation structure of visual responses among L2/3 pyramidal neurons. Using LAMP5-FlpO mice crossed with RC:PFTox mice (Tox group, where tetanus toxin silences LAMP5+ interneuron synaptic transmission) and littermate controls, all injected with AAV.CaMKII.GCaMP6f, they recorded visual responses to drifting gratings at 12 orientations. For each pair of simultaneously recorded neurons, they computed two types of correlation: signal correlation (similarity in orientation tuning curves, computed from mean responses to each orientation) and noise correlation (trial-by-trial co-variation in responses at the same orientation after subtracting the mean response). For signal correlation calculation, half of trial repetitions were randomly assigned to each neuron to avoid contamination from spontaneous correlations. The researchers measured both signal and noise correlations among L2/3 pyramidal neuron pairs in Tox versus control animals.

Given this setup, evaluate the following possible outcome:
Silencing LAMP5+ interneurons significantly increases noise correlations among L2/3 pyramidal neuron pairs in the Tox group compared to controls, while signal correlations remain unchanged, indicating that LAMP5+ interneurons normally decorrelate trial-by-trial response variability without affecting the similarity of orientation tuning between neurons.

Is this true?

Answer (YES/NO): NO